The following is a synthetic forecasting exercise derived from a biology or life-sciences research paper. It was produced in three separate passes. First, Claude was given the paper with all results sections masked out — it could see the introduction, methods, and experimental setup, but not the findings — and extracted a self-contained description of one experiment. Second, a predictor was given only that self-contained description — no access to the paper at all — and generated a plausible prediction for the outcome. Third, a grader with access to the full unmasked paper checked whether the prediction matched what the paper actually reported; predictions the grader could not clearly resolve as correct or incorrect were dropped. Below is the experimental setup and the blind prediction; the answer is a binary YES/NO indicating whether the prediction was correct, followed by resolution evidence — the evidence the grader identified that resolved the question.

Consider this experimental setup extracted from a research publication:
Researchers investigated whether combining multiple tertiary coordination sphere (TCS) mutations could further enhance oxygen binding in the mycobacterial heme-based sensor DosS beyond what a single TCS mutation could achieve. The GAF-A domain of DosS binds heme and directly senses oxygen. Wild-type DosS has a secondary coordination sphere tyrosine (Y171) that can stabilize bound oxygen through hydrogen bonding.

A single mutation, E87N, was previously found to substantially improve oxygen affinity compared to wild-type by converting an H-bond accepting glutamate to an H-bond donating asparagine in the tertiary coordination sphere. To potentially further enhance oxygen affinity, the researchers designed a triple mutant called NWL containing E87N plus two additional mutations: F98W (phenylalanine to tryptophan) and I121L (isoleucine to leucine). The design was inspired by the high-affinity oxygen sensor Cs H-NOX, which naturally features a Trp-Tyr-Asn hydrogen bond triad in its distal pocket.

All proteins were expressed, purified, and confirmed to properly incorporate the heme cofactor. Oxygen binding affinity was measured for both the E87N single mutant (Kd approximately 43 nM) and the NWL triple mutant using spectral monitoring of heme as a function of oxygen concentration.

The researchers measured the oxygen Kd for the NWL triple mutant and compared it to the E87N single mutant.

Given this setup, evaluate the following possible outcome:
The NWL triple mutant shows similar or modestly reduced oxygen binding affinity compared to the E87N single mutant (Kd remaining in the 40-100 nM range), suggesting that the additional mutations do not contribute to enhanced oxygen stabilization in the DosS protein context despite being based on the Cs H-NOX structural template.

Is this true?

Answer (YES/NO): NO